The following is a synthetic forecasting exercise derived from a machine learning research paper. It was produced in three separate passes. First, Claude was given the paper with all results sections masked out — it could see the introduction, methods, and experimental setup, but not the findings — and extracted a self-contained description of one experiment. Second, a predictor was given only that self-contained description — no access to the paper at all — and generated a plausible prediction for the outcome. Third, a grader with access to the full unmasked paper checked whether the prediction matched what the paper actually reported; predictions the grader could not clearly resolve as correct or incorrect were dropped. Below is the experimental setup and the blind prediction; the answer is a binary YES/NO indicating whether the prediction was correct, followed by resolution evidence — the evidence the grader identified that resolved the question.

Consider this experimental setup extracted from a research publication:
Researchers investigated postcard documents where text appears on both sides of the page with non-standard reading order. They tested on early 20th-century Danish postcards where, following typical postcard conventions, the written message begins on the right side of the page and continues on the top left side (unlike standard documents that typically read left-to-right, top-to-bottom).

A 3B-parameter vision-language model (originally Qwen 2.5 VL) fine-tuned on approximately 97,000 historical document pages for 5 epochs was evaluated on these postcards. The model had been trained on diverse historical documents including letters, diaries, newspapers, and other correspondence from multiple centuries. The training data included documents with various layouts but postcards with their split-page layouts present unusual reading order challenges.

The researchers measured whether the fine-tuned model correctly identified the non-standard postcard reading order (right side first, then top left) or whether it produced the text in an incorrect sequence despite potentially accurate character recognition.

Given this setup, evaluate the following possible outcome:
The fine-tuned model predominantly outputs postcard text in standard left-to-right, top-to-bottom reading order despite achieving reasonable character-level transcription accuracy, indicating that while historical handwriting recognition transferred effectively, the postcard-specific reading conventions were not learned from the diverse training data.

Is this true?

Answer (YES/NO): NO